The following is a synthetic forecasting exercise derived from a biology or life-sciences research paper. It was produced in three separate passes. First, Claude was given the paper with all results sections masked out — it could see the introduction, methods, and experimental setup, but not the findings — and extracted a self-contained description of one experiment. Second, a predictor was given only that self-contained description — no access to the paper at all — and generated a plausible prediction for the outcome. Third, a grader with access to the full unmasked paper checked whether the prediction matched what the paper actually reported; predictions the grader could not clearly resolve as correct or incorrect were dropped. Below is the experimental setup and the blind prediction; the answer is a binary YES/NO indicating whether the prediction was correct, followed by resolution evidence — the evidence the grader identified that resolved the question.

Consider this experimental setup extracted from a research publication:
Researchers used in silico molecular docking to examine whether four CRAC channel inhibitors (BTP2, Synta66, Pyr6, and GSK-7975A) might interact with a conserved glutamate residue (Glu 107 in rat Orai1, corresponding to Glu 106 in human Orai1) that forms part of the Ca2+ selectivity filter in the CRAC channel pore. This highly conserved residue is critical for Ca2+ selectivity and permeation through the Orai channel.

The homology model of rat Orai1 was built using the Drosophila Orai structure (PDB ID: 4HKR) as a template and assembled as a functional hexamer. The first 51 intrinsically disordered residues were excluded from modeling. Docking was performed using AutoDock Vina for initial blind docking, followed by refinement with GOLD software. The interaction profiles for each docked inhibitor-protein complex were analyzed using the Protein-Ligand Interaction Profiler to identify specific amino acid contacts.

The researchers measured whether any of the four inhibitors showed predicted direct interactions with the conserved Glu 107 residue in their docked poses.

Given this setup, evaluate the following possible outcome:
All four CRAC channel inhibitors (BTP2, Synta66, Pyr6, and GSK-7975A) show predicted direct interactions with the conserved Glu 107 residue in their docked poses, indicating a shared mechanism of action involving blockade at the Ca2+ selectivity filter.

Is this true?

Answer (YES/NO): NO